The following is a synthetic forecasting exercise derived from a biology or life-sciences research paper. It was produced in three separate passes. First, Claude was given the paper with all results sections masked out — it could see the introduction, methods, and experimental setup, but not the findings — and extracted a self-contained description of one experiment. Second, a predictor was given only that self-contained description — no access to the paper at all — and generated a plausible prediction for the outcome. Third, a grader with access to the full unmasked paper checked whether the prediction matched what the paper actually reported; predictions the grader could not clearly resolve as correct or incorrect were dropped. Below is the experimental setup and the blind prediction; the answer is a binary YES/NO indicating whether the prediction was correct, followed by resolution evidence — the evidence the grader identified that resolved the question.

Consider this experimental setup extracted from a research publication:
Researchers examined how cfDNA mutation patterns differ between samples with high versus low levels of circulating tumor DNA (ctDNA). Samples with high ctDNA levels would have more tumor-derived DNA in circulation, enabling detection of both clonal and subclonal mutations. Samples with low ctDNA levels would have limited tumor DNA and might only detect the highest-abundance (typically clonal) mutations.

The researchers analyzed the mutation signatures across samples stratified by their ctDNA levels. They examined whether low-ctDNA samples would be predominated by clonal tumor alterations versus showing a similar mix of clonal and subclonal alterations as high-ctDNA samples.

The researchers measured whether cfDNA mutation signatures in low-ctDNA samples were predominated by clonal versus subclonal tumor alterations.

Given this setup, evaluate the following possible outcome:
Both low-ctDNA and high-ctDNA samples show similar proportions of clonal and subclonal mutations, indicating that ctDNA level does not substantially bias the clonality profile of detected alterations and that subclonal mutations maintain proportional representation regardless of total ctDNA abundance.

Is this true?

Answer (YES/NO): NO